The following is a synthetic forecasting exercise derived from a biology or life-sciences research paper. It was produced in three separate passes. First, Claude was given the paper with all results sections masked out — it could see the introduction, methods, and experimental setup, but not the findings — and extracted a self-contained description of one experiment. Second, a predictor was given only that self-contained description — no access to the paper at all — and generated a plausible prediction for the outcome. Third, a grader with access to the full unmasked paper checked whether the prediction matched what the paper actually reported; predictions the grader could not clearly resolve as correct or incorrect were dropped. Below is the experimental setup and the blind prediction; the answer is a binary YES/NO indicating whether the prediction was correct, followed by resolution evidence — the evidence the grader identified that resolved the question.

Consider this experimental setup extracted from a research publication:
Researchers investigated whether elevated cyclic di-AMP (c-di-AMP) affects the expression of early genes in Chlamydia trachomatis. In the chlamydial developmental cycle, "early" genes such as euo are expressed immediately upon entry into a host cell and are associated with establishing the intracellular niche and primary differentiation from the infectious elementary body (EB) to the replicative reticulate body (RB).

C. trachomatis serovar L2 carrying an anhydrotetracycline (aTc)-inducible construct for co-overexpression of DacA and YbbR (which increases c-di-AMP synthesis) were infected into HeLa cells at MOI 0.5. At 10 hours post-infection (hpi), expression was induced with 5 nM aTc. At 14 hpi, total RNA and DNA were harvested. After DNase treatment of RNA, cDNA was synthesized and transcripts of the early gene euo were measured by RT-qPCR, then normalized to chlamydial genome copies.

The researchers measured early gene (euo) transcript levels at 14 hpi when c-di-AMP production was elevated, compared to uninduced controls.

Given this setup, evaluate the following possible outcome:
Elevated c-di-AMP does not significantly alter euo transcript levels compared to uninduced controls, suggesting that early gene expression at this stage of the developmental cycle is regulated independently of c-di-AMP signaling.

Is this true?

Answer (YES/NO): YES